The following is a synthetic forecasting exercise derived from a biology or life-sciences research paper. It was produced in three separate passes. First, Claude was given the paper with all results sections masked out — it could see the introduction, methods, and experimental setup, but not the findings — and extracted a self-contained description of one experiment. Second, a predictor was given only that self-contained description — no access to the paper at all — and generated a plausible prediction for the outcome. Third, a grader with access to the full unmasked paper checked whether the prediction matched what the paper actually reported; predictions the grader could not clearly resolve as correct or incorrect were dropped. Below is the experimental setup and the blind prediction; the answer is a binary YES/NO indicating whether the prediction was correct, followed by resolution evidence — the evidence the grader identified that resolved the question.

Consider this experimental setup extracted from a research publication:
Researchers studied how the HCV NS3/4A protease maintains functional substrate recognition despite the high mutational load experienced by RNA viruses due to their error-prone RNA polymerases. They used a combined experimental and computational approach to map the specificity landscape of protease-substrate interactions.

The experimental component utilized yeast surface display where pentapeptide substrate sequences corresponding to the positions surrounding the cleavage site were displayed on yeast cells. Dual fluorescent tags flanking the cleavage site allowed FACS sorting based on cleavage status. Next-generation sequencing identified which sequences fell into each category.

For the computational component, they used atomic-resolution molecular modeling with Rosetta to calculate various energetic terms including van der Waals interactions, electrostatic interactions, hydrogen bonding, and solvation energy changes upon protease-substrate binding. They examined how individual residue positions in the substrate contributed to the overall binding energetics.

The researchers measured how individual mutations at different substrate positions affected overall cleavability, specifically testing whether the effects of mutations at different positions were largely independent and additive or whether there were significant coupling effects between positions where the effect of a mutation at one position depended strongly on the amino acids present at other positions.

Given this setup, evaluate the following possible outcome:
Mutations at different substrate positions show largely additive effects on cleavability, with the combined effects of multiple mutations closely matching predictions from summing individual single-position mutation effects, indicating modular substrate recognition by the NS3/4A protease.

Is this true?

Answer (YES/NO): NO